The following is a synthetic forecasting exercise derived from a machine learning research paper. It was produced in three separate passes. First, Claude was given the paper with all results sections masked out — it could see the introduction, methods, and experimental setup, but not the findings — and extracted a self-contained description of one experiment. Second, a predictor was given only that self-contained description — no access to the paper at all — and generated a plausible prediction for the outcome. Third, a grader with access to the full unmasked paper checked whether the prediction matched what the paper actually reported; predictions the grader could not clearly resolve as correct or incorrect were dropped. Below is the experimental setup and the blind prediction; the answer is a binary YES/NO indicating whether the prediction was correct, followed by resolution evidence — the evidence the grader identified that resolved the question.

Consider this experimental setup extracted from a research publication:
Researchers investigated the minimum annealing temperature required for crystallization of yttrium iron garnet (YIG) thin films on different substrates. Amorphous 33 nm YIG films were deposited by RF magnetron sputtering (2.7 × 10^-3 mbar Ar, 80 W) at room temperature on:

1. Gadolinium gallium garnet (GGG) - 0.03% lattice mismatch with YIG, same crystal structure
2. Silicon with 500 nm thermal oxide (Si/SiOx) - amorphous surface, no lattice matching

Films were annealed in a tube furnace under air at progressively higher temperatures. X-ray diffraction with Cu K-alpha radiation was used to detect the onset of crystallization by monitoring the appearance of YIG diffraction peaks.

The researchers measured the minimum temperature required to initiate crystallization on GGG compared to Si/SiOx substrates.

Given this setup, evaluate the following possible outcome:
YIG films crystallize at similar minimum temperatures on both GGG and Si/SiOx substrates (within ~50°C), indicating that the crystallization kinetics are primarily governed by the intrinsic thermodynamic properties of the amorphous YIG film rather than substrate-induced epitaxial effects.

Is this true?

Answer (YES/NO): NO